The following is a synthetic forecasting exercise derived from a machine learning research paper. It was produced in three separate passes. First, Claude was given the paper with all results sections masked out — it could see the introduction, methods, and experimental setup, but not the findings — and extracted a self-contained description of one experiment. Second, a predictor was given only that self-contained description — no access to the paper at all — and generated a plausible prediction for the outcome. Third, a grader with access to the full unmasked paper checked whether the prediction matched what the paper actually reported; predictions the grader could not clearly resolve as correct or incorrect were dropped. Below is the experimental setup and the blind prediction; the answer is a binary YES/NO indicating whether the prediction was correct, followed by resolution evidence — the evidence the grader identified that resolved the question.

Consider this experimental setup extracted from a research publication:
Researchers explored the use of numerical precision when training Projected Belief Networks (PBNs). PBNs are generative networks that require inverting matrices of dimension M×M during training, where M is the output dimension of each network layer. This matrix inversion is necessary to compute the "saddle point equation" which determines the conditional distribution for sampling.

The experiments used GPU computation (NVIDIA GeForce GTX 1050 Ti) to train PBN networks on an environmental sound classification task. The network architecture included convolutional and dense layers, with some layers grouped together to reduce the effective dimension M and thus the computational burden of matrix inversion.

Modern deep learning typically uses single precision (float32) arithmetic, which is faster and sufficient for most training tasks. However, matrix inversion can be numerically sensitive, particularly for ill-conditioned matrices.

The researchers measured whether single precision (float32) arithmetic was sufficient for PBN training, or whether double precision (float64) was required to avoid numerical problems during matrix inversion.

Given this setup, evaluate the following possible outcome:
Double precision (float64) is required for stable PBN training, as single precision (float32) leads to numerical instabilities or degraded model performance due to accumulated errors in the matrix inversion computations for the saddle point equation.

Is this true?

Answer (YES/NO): YES